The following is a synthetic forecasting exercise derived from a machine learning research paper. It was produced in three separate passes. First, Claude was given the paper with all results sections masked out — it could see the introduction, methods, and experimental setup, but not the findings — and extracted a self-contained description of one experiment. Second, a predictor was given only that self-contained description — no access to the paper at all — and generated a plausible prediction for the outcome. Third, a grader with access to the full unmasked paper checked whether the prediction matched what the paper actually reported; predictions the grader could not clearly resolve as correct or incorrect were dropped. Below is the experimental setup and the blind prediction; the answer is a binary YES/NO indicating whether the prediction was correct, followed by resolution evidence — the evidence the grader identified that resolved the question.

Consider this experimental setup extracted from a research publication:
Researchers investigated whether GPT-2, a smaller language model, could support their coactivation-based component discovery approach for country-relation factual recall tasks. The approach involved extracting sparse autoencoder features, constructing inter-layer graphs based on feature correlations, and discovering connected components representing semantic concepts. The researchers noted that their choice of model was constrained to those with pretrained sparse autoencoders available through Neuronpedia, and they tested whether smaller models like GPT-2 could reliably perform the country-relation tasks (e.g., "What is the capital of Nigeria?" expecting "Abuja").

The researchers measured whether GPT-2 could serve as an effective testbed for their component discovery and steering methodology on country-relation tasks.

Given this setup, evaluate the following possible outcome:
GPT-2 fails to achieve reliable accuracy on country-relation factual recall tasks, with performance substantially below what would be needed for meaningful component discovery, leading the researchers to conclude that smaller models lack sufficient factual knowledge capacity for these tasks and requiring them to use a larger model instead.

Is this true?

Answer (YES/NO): YES